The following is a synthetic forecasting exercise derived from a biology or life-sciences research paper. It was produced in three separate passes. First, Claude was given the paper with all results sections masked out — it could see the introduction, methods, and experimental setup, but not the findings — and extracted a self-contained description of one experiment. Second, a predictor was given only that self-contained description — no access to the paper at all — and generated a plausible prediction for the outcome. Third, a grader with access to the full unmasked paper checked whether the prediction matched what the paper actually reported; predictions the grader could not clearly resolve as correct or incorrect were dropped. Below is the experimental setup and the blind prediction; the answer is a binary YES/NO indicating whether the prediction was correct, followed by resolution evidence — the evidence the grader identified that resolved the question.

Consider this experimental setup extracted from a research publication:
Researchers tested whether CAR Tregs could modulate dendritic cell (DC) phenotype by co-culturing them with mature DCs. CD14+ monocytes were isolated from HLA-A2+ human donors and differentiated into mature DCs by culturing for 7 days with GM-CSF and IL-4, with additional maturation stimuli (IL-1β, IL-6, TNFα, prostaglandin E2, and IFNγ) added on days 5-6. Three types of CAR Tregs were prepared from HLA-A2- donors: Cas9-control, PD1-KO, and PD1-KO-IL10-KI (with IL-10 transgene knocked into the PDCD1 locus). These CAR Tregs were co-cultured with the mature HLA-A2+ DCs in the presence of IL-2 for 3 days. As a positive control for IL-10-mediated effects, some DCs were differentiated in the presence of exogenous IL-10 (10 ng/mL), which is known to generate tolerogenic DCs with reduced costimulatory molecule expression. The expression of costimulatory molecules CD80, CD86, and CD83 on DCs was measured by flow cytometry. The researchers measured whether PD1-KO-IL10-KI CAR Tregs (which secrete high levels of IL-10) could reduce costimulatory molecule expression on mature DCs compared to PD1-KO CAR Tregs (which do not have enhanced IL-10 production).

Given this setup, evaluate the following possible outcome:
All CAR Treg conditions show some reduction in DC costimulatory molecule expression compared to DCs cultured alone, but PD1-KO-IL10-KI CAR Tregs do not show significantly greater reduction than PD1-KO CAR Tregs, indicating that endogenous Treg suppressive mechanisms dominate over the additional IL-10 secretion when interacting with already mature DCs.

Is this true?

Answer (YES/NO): NO